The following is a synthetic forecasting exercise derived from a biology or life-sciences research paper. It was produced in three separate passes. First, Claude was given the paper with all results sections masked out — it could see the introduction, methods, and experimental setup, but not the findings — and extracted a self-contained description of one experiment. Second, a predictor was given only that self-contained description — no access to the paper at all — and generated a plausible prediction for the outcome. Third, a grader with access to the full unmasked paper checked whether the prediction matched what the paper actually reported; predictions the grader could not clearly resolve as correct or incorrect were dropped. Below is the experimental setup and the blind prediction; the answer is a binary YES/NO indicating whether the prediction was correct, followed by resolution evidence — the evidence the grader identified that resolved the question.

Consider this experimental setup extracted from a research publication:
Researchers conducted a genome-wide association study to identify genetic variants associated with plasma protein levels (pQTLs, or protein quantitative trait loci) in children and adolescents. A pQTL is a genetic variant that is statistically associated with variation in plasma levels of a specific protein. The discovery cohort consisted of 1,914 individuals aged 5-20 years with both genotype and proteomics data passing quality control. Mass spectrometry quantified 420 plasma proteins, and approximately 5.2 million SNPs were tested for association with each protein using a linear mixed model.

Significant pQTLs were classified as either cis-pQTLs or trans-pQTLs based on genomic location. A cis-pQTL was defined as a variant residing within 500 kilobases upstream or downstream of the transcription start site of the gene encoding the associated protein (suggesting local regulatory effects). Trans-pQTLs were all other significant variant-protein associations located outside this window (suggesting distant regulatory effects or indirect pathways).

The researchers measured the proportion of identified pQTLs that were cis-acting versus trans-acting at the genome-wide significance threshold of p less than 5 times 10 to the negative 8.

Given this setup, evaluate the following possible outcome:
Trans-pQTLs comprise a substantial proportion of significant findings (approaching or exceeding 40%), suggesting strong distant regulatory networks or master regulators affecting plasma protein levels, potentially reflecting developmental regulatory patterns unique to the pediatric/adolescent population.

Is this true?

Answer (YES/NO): NO